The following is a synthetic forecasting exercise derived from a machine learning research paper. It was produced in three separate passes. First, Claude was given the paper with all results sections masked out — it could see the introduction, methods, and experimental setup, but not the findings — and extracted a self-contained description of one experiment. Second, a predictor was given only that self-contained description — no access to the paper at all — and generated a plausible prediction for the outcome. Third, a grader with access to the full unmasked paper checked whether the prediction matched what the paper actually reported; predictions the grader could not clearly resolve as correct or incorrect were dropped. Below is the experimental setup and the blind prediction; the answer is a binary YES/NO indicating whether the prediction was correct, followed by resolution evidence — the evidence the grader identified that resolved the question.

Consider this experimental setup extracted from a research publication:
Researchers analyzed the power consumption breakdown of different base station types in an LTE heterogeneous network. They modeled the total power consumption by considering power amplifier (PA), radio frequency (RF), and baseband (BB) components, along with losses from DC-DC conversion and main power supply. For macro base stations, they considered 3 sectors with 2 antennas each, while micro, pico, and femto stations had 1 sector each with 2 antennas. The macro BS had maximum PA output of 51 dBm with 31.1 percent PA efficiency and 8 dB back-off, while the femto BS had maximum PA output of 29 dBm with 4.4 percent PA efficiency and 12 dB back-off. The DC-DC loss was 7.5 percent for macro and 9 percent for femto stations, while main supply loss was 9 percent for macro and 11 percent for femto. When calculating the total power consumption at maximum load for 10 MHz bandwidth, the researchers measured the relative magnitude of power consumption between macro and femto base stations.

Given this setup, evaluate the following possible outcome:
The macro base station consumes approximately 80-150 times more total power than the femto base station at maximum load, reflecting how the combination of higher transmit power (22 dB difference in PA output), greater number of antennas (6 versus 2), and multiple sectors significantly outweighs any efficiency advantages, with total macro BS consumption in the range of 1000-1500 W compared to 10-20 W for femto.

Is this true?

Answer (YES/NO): NO